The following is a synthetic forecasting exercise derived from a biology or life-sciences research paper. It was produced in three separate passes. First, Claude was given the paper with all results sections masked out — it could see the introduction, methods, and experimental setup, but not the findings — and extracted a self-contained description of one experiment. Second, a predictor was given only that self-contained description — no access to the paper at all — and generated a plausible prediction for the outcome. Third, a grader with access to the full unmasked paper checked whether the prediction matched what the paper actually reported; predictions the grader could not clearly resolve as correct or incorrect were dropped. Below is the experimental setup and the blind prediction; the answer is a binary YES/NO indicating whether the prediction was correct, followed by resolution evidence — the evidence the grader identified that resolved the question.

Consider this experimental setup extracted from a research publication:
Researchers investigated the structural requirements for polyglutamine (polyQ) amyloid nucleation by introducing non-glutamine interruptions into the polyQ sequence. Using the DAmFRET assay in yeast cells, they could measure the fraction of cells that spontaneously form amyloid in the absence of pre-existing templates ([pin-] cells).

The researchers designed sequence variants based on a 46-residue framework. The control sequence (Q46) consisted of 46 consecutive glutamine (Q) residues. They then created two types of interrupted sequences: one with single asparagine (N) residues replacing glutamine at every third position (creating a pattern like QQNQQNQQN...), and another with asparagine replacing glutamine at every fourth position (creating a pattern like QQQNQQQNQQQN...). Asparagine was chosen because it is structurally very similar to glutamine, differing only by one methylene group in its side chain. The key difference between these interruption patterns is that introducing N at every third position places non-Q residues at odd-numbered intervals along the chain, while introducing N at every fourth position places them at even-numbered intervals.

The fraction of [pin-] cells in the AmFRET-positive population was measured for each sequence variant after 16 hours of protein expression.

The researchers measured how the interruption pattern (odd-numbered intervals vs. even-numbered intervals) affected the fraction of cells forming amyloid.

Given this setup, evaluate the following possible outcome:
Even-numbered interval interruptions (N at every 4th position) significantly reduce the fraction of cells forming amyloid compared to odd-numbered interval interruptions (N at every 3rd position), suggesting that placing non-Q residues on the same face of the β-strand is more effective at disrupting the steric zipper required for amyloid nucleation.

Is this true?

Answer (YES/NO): NO